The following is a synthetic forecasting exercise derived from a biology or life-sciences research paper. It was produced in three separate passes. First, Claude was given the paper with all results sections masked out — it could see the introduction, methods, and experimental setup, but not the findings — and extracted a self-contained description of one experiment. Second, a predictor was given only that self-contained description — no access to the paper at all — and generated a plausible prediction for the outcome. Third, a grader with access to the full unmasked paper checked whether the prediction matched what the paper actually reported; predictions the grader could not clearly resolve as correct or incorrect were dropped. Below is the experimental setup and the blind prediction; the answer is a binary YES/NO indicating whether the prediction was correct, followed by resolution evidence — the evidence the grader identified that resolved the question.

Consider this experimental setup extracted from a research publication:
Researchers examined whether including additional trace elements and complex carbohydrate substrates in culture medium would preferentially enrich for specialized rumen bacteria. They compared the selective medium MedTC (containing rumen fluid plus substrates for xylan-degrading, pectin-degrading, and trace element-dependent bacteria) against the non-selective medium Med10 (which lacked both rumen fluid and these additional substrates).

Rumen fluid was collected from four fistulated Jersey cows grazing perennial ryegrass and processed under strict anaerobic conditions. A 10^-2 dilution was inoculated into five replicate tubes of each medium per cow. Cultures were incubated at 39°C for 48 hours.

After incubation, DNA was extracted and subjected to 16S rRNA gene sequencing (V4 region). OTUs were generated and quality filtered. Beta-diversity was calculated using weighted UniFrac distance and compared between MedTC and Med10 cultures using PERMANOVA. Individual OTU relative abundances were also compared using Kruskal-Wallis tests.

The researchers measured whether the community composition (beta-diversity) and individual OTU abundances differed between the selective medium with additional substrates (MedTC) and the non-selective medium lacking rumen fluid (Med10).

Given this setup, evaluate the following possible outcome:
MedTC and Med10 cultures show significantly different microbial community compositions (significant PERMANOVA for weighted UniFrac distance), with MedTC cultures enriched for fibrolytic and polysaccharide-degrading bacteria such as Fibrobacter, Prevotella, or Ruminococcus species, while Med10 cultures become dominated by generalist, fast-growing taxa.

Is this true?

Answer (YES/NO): NO